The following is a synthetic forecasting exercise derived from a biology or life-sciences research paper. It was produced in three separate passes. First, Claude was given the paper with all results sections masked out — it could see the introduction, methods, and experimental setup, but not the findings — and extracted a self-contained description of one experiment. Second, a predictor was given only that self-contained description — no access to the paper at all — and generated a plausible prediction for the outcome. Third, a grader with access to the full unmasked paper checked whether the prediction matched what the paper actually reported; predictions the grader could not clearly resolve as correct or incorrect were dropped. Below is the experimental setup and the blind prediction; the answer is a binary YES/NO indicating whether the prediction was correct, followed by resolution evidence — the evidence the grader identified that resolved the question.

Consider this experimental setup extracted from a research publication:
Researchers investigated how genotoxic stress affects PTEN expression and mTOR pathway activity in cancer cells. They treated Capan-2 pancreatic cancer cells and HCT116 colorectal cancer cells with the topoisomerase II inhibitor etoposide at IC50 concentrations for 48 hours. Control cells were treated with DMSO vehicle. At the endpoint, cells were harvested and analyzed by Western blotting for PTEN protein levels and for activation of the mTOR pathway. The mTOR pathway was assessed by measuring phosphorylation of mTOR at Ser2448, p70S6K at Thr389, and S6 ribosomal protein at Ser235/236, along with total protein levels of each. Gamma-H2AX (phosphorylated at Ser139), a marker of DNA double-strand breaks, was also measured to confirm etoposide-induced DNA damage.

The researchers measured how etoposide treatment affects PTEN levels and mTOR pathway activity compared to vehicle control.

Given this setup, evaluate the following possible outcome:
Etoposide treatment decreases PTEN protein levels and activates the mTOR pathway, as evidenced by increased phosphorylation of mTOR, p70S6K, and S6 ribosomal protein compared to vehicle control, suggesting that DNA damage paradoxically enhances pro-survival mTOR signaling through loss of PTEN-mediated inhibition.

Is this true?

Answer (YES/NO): YES